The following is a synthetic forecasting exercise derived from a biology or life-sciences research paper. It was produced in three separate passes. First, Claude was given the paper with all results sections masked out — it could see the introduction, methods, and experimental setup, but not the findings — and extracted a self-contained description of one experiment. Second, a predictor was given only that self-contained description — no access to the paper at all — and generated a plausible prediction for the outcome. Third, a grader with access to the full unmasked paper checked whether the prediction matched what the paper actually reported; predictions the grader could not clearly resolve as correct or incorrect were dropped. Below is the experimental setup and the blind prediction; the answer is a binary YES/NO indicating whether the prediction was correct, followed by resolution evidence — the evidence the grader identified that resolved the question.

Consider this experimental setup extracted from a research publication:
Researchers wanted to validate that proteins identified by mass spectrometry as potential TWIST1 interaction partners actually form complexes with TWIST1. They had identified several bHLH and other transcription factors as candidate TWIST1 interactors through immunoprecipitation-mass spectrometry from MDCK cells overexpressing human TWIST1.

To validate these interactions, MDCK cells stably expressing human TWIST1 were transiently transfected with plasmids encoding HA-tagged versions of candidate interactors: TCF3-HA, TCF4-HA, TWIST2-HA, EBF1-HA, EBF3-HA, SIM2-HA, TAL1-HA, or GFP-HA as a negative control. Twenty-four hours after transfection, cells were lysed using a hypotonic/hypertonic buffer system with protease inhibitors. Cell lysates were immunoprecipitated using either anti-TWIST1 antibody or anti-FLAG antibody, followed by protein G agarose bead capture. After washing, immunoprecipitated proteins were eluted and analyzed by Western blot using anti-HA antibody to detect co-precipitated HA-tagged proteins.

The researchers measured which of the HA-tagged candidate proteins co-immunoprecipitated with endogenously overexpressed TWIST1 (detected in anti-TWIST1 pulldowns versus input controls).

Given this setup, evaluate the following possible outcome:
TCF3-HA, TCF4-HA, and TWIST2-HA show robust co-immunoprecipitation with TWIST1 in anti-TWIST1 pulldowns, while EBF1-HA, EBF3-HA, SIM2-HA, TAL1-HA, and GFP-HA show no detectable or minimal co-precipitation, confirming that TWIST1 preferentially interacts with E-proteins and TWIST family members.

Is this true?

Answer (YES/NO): NO